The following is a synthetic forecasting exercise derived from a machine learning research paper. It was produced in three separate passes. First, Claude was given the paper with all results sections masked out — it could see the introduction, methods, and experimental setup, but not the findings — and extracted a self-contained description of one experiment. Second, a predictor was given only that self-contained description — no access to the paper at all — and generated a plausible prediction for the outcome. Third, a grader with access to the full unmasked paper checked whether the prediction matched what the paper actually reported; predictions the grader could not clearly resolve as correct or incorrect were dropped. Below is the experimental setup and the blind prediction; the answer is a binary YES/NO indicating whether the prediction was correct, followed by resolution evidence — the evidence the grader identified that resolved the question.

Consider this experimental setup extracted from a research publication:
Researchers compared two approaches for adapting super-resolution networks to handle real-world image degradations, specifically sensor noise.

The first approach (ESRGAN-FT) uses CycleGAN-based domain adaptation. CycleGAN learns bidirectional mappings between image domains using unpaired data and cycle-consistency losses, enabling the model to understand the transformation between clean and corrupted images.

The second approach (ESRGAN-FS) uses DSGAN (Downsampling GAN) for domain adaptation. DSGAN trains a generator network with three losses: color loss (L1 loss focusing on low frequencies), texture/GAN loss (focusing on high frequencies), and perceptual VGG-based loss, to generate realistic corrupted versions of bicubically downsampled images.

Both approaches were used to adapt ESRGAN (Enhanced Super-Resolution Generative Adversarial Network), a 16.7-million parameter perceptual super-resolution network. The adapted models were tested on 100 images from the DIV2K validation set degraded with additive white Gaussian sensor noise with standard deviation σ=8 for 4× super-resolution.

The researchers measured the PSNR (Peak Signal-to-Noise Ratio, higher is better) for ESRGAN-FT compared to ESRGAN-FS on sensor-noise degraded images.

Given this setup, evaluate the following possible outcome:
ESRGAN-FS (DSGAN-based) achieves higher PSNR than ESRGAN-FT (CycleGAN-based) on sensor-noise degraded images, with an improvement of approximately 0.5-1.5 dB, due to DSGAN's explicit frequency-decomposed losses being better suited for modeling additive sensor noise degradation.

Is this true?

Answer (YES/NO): NO